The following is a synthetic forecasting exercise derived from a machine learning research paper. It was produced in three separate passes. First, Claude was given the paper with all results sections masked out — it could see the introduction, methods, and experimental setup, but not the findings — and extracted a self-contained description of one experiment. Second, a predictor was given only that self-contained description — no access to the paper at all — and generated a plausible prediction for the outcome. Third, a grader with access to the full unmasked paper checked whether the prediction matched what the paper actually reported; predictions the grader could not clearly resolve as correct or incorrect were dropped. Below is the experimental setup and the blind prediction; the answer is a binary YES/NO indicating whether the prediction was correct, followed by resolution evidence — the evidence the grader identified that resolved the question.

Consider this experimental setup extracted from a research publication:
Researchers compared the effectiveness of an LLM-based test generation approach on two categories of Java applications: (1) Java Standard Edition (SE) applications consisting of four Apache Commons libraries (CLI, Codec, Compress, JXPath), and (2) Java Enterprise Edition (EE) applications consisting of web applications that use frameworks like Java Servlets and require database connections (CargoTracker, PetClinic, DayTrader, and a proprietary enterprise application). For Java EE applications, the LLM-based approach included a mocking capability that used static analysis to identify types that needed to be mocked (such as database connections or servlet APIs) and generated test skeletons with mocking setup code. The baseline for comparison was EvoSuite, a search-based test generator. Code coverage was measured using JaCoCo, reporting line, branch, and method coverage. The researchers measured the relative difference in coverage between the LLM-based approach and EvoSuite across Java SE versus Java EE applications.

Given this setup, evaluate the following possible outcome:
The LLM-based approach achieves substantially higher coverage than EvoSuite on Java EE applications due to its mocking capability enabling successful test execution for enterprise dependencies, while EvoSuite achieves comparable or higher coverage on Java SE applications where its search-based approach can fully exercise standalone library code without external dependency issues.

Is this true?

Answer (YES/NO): NO